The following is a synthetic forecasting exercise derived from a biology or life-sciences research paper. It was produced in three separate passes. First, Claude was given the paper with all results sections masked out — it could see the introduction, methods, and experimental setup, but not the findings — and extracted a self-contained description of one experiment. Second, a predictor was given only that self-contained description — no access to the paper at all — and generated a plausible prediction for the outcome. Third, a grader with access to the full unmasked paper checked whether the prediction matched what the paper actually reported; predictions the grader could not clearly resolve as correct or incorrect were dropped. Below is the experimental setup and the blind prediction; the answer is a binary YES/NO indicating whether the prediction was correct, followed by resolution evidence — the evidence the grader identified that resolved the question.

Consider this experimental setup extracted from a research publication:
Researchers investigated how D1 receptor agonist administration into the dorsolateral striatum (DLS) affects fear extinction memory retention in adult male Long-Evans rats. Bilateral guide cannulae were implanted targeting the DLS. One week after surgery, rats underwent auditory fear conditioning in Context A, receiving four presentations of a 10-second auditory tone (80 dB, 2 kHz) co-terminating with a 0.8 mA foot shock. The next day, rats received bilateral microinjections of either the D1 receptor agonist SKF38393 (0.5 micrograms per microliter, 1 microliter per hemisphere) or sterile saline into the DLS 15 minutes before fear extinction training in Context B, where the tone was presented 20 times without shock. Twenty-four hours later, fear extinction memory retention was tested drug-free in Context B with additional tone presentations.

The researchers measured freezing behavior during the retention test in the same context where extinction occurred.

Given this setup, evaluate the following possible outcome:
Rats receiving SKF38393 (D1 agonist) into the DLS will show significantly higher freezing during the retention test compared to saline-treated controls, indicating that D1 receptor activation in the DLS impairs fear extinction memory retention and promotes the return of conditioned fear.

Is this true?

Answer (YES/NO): NO